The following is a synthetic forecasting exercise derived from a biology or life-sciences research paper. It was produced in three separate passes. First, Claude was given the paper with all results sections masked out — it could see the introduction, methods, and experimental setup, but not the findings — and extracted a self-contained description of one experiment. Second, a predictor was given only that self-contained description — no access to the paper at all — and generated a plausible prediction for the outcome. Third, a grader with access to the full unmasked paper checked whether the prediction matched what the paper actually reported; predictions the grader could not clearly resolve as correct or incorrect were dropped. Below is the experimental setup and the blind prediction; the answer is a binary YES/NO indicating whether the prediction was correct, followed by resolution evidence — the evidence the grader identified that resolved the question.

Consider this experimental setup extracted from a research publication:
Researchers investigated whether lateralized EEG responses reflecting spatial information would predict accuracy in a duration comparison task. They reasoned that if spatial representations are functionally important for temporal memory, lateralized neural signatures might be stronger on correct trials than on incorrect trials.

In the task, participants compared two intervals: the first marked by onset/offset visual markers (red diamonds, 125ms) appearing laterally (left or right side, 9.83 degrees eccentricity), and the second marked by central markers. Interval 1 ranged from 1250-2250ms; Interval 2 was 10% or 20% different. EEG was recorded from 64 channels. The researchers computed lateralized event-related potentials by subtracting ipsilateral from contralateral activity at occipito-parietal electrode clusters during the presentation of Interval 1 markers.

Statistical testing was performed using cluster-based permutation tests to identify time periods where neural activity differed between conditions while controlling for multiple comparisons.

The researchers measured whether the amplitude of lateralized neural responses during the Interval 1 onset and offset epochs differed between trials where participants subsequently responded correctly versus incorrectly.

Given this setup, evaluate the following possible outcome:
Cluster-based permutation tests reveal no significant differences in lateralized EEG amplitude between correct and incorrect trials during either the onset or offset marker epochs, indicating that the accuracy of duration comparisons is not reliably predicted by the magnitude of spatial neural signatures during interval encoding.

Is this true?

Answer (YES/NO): YES